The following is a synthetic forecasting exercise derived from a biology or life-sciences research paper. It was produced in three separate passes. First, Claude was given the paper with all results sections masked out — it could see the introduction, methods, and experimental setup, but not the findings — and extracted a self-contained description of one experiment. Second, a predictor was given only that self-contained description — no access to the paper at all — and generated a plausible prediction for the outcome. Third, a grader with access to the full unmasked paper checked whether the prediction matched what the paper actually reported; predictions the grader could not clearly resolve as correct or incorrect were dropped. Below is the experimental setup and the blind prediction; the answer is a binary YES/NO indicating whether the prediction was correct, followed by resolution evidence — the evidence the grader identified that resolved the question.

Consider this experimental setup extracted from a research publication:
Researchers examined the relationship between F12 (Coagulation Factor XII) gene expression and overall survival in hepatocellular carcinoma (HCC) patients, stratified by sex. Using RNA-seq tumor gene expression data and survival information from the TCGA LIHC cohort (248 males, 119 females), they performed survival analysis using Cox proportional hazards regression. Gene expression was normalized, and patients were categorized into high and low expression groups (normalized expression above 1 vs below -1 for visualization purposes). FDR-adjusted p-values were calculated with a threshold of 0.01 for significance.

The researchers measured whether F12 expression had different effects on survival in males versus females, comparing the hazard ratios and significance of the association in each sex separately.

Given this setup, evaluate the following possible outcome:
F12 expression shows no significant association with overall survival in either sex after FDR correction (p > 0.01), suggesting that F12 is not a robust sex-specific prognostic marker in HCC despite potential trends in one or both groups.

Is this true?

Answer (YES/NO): NO